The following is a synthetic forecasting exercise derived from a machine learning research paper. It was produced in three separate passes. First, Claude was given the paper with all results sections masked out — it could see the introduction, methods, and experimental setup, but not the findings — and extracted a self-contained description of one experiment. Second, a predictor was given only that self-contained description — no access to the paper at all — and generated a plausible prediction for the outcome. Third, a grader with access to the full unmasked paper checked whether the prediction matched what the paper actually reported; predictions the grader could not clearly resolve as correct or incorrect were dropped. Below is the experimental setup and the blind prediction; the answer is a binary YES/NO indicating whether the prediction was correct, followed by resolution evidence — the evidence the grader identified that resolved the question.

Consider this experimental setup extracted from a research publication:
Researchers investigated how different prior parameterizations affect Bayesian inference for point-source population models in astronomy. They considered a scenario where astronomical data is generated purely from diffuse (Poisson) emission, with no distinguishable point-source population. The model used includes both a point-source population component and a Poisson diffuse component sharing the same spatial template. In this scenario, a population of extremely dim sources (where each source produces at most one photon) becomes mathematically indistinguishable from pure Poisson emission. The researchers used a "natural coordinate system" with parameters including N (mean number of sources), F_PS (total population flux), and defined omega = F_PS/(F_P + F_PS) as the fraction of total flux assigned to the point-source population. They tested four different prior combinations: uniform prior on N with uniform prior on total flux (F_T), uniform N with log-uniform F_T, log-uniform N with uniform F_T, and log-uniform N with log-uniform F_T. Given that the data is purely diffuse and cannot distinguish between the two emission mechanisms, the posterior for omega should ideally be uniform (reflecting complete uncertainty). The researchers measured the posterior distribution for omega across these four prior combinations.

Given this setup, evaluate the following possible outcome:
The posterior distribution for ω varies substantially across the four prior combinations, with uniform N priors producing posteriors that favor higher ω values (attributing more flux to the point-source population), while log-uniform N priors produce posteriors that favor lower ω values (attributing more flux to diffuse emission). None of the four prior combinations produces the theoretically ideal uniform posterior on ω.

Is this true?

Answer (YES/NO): NO